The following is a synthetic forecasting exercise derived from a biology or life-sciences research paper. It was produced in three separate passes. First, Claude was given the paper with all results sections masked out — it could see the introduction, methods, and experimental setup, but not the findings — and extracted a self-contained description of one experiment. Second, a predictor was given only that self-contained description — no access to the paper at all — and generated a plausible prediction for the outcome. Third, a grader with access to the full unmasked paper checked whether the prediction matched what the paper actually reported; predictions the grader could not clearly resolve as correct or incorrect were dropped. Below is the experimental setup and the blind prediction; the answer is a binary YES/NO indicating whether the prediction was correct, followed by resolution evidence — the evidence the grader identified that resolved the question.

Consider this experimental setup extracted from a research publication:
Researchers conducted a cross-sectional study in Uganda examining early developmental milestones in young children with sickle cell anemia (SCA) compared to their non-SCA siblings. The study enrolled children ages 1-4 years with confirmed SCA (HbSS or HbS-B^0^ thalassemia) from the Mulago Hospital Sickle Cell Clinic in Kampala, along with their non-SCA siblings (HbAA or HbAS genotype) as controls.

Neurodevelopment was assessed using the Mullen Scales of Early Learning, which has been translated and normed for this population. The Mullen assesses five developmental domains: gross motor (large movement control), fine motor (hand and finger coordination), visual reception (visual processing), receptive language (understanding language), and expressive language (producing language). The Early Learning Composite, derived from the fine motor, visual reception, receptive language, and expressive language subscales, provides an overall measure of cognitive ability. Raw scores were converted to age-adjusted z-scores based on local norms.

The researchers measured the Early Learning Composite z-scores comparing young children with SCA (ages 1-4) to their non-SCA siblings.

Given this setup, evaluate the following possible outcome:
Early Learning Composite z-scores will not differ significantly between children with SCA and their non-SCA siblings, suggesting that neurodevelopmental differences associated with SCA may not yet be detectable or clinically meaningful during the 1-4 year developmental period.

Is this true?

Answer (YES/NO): NO